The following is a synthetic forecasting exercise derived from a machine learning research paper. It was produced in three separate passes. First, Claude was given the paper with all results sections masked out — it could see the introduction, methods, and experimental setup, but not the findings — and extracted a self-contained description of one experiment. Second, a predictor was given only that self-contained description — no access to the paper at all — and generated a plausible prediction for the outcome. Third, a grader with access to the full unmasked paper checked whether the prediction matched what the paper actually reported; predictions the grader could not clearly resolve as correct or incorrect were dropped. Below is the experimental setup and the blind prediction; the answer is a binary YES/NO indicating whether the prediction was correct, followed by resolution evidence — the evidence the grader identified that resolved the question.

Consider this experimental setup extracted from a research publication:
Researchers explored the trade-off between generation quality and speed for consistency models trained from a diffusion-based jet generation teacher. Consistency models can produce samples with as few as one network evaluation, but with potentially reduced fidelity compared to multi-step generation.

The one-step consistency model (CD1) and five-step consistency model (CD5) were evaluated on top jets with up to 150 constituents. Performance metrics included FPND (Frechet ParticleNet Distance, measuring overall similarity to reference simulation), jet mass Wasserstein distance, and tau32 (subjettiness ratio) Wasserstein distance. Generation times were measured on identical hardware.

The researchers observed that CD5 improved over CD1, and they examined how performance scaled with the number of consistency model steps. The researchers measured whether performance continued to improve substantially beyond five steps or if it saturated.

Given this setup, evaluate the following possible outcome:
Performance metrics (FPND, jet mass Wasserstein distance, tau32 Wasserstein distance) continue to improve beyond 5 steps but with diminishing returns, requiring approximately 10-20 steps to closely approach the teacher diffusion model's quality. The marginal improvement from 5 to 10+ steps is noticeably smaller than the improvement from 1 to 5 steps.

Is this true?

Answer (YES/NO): NO